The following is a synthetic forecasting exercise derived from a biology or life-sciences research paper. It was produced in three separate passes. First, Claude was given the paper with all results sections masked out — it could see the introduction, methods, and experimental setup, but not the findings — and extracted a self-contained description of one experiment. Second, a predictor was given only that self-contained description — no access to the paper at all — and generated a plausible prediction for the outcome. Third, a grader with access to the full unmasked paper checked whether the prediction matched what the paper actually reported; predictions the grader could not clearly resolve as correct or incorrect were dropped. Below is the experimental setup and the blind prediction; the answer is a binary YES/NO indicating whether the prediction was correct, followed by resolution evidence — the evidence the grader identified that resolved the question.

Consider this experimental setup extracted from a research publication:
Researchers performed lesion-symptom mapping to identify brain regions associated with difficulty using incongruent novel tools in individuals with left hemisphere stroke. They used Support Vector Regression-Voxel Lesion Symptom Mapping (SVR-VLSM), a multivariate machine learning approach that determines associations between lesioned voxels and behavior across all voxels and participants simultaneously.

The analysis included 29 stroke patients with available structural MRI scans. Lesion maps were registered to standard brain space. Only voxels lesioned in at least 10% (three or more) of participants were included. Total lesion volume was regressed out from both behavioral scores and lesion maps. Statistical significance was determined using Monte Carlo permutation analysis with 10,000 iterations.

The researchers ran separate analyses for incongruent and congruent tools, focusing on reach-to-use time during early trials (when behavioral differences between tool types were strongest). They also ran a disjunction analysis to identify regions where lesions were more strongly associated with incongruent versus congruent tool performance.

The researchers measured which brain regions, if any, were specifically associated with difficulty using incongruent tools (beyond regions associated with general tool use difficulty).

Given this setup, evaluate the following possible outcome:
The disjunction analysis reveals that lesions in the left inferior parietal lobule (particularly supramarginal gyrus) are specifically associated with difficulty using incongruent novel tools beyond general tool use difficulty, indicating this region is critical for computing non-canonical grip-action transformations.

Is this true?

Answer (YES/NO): NO